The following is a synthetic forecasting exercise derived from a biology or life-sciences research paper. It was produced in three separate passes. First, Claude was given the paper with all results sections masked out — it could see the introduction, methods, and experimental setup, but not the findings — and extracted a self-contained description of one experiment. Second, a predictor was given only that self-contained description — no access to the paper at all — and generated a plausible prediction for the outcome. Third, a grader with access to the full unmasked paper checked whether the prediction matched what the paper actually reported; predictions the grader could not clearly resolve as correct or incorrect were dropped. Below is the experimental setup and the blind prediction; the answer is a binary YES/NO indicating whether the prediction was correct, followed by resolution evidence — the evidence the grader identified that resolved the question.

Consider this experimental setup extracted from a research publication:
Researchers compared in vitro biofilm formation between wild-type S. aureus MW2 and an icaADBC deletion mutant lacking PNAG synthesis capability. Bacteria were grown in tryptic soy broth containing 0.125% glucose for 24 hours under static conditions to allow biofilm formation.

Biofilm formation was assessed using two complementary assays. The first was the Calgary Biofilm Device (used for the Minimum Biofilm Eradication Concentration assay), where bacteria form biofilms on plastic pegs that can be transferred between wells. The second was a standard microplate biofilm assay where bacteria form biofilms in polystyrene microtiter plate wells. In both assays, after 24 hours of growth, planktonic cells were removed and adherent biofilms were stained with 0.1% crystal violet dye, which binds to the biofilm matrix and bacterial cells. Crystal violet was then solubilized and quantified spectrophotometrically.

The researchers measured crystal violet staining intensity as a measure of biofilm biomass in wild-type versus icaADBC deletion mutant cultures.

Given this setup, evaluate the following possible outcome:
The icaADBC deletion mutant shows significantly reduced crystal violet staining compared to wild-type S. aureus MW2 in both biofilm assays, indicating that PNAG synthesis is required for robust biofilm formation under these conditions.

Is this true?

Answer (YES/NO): YES